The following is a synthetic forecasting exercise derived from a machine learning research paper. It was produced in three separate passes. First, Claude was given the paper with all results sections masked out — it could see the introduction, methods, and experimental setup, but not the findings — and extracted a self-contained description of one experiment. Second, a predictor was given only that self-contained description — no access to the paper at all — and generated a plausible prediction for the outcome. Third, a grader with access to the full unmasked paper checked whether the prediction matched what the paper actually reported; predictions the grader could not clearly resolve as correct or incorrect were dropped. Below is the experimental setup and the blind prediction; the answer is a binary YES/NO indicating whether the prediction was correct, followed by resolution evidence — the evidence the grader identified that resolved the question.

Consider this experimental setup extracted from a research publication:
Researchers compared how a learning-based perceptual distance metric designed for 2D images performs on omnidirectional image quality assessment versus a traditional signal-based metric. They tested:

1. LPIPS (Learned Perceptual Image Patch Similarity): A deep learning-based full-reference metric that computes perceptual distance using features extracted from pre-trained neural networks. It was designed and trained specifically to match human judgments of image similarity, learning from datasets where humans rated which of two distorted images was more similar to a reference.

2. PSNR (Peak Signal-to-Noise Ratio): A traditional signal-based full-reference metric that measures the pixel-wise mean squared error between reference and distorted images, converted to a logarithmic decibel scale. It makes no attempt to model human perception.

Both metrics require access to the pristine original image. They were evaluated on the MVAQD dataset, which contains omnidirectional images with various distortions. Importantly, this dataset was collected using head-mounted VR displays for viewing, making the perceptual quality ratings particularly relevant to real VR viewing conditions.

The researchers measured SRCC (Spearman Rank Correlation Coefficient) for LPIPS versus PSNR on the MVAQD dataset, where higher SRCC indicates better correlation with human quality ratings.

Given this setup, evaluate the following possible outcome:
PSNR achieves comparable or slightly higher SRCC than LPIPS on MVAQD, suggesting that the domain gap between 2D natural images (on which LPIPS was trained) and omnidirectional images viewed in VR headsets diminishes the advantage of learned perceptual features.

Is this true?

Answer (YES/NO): YES